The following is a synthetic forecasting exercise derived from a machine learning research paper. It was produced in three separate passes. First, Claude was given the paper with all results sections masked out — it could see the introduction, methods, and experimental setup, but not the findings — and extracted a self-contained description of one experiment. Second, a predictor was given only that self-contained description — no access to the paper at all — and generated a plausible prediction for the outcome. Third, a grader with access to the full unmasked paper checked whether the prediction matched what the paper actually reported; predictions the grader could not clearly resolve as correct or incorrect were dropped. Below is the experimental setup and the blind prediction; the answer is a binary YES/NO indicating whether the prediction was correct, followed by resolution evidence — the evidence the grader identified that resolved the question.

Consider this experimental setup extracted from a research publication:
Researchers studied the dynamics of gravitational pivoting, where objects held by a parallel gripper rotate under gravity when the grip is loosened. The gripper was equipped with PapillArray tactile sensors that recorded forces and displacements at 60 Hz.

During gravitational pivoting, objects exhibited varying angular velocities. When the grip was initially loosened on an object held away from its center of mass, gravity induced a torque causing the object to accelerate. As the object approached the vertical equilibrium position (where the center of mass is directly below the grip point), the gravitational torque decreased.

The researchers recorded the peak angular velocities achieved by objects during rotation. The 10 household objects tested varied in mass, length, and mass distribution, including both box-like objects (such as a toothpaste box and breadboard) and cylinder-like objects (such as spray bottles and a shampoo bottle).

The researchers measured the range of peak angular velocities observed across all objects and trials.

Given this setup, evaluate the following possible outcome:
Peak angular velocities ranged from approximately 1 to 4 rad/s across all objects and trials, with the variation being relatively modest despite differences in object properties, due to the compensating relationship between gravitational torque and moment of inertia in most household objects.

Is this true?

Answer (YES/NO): NO